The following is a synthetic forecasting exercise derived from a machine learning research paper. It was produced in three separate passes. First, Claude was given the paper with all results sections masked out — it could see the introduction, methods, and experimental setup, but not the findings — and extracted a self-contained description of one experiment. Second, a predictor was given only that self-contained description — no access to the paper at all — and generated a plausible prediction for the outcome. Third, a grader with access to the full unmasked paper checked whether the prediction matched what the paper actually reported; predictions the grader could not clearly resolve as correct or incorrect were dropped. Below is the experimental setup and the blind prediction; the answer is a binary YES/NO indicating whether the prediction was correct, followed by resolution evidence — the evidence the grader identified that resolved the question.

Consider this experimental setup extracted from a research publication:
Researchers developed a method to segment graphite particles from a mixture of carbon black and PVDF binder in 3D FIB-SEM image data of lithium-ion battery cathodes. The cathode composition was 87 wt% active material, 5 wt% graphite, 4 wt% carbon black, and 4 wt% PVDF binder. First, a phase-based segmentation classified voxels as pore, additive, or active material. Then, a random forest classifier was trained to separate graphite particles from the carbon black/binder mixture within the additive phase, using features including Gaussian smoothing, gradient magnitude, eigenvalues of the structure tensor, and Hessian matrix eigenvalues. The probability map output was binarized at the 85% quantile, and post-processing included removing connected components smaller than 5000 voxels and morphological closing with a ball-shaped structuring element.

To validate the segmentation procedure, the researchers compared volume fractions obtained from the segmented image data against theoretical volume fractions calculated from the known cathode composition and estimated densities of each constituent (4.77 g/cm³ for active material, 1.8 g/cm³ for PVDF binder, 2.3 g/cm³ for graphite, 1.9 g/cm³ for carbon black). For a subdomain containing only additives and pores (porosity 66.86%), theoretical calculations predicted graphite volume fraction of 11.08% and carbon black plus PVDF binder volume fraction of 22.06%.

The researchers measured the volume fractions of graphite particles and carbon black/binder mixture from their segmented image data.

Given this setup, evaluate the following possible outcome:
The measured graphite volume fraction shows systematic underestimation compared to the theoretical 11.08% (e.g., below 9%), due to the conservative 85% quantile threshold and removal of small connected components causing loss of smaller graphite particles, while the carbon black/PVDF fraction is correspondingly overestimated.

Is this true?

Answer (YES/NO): NO